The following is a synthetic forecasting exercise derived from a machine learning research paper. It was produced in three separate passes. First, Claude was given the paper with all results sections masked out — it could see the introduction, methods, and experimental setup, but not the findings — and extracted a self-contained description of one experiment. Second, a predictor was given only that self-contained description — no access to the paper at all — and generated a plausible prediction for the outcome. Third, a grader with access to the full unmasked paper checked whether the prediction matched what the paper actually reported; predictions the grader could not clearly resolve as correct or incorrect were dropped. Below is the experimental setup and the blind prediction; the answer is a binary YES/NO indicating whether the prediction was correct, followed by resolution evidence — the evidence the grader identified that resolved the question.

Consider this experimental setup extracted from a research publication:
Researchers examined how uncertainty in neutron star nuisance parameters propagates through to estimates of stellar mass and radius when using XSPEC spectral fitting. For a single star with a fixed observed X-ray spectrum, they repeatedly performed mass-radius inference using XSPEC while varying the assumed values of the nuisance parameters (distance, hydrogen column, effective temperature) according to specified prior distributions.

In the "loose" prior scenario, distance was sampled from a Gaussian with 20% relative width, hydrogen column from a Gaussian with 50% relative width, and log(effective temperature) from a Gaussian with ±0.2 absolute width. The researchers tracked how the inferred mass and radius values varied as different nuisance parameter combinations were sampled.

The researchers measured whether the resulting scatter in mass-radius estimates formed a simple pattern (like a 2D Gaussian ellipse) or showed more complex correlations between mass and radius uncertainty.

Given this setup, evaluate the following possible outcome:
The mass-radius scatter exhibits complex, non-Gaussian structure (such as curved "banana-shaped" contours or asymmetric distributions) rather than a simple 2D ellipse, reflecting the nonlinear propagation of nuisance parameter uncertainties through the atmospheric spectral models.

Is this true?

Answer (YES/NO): YES